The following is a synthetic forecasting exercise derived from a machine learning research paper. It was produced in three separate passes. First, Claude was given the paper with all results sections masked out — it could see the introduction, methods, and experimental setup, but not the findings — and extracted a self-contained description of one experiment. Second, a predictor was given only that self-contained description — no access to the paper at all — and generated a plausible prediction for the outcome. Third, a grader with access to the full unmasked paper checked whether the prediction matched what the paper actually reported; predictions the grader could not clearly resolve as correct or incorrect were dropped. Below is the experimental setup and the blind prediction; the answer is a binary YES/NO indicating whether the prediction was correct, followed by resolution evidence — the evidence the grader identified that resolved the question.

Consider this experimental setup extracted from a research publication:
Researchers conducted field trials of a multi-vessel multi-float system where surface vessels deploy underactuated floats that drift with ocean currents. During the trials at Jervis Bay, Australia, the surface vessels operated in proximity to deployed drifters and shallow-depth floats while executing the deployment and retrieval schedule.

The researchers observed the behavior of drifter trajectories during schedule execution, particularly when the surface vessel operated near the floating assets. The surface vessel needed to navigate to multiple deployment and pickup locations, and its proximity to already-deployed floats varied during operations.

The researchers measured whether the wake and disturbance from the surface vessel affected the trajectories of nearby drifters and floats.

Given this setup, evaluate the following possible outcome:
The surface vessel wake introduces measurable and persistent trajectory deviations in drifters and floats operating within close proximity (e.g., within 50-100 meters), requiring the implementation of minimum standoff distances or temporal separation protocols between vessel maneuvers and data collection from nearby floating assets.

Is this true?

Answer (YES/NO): YES